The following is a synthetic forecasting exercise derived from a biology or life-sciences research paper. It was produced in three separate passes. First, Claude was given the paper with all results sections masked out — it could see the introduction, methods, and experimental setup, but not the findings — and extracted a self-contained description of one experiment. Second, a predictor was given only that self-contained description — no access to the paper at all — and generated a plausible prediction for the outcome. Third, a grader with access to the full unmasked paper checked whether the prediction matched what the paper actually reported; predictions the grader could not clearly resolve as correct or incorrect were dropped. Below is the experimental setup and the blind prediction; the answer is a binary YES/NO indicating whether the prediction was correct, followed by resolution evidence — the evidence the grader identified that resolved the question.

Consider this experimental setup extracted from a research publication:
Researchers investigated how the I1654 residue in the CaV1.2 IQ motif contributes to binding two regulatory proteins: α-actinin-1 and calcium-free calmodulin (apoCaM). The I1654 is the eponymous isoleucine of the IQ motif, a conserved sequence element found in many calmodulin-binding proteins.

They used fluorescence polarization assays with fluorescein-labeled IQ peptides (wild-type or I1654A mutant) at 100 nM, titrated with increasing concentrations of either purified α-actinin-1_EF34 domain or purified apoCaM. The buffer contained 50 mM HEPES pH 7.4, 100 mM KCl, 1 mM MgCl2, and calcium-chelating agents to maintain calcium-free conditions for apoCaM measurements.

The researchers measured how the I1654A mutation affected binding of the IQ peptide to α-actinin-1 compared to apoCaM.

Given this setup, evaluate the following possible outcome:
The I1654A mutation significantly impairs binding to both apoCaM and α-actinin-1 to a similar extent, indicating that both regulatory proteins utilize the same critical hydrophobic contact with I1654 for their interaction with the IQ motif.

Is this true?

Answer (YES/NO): NO